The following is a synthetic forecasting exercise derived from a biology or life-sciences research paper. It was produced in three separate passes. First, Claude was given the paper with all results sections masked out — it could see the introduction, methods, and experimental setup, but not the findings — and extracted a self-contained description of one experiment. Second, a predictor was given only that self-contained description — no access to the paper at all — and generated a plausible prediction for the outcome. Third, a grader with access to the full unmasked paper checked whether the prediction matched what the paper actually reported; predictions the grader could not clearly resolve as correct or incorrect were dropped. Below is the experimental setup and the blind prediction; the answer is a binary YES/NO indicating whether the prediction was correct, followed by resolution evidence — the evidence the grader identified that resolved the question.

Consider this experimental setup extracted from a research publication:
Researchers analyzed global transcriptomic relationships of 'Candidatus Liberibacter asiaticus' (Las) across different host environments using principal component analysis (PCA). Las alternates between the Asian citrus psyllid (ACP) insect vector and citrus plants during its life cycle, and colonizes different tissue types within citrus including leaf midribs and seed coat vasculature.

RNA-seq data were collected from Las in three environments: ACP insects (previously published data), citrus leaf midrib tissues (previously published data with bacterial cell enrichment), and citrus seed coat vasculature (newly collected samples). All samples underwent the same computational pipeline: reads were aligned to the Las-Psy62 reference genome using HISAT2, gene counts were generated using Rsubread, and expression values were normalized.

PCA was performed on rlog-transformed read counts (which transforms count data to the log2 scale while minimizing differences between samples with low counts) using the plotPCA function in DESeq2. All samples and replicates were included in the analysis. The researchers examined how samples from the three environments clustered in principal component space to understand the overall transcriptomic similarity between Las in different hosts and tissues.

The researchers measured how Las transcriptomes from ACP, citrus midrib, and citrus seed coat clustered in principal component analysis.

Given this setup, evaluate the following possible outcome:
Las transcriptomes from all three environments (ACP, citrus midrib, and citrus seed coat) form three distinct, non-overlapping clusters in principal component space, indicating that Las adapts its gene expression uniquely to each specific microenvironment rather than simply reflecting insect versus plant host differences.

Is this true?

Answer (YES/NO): YES